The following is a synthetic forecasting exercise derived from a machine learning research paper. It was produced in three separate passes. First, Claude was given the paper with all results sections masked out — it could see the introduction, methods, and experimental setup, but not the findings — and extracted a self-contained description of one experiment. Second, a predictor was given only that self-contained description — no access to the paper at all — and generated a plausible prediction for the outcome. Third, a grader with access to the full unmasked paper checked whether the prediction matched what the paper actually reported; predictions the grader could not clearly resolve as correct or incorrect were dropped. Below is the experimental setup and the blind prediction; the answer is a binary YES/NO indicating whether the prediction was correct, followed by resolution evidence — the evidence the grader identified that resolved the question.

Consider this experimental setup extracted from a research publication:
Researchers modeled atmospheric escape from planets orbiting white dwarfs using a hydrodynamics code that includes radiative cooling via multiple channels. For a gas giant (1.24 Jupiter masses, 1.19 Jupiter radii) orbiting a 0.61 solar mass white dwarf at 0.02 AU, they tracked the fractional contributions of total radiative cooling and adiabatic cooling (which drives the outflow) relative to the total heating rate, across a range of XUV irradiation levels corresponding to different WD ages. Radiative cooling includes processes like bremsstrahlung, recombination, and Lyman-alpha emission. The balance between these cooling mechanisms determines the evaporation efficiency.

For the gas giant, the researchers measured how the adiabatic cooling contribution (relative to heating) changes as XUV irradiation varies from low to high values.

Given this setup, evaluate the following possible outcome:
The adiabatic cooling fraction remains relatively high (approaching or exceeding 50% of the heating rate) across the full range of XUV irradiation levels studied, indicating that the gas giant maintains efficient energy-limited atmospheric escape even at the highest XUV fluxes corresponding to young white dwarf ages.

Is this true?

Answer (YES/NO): NO